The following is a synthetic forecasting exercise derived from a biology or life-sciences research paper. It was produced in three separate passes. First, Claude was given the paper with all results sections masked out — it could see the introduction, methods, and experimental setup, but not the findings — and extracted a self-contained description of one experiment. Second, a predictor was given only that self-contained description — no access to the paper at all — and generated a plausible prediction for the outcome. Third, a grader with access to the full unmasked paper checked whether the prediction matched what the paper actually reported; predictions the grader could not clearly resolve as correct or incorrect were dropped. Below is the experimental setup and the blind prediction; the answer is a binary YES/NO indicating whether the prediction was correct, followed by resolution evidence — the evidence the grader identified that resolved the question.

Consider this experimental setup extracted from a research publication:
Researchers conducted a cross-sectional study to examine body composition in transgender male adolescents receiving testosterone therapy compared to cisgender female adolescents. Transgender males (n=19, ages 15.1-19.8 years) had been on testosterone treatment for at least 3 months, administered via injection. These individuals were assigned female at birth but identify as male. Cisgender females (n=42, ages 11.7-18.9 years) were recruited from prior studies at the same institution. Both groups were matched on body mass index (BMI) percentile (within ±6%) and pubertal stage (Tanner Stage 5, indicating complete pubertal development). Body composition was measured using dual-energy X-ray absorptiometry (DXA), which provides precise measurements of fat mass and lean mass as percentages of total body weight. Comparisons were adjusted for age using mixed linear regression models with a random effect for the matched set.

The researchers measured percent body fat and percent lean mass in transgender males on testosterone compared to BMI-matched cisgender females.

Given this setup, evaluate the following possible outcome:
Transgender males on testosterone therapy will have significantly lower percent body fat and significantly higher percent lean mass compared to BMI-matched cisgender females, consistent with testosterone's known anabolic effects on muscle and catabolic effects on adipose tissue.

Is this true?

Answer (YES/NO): YES